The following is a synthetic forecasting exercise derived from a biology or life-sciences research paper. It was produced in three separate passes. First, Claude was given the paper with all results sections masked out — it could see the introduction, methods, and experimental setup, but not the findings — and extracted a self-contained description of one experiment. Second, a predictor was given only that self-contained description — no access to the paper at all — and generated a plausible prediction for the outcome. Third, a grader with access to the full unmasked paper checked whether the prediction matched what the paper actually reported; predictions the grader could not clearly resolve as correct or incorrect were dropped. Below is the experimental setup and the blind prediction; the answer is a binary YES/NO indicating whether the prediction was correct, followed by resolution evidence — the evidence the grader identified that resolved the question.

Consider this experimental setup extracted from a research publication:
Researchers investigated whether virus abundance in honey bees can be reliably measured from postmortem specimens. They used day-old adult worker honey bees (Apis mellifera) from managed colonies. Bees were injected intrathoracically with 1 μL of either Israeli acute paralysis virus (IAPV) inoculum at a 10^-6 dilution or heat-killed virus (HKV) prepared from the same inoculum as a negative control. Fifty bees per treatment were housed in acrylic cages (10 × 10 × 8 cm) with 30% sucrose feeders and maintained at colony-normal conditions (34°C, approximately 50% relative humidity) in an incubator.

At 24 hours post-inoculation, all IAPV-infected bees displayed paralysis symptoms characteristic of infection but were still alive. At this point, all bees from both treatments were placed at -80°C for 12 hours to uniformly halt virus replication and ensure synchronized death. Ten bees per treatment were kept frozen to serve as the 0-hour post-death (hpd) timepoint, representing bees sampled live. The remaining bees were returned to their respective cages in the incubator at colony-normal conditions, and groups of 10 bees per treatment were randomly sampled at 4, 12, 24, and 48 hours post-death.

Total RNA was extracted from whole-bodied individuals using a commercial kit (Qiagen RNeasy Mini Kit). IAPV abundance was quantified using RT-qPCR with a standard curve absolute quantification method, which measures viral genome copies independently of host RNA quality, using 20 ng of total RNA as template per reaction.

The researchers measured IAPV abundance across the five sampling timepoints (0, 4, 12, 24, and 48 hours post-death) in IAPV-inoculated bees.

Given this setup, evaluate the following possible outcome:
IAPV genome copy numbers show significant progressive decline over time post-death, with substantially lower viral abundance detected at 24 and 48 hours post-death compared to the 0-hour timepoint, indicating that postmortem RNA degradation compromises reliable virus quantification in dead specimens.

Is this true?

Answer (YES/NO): NO